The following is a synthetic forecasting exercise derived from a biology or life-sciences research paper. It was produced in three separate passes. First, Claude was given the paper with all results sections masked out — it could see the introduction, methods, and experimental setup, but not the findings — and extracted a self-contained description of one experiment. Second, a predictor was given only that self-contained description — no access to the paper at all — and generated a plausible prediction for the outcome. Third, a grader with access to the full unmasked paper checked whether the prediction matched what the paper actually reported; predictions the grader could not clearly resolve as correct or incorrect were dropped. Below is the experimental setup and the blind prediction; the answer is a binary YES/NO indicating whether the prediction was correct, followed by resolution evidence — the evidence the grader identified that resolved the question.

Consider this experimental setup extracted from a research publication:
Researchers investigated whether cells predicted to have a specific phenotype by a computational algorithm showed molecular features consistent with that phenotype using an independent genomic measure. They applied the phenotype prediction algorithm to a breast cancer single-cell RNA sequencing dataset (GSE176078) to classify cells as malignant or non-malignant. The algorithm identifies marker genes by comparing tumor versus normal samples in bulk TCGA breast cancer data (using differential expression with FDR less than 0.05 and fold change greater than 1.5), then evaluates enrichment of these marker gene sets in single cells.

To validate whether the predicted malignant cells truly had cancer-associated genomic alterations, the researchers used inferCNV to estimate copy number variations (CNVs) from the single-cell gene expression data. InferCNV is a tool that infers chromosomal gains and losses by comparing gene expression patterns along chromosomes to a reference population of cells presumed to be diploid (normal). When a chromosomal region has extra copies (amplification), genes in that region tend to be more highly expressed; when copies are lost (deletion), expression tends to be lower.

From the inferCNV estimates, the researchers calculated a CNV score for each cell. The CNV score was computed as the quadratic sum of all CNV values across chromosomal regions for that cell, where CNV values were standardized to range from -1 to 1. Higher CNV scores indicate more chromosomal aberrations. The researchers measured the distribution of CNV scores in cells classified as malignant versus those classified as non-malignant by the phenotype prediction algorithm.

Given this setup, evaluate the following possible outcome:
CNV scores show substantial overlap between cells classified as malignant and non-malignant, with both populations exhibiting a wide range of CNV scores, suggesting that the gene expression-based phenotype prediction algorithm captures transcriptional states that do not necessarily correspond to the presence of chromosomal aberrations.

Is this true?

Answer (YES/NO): NO